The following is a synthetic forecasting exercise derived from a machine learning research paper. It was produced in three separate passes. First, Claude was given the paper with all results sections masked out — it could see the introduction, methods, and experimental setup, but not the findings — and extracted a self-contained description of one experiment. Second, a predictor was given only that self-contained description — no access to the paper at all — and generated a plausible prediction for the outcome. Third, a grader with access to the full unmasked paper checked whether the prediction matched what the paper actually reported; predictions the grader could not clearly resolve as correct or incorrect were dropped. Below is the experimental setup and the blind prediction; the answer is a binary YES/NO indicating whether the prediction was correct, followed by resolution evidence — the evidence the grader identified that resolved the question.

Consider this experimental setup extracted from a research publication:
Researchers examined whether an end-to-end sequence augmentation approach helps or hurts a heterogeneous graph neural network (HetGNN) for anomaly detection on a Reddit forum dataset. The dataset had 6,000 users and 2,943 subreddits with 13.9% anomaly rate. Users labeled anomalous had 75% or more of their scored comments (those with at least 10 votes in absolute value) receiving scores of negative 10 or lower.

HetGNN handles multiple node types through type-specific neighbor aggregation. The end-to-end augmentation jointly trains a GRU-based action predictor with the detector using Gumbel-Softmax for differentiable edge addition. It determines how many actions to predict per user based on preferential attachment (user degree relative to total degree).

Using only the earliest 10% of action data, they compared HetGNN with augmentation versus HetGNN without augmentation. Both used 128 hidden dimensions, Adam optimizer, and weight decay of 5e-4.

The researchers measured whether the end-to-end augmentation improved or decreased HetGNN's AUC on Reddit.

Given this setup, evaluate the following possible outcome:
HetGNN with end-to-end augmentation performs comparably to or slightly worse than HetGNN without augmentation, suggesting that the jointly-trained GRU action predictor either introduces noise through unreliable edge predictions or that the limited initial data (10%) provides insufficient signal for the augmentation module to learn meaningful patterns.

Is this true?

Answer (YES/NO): NO